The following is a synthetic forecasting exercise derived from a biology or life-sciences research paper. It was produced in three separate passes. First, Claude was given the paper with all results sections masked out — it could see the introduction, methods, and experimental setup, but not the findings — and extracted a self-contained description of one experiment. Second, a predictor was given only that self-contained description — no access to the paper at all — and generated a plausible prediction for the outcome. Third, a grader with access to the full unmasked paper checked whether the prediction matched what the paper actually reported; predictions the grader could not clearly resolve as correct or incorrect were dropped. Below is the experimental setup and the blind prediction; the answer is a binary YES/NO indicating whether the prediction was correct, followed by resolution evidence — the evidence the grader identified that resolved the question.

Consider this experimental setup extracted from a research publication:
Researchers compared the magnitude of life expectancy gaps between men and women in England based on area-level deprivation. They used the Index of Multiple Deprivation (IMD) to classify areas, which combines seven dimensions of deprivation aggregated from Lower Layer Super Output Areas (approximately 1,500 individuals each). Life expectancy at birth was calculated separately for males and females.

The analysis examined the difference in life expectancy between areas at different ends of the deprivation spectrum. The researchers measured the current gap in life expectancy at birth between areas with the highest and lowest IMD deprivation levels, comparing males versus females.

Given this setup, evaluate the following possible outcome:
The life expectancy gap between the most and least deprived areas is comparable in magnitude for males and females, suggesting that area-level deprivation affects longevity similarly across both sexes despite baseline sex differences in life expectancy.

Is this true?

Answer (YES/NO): NO